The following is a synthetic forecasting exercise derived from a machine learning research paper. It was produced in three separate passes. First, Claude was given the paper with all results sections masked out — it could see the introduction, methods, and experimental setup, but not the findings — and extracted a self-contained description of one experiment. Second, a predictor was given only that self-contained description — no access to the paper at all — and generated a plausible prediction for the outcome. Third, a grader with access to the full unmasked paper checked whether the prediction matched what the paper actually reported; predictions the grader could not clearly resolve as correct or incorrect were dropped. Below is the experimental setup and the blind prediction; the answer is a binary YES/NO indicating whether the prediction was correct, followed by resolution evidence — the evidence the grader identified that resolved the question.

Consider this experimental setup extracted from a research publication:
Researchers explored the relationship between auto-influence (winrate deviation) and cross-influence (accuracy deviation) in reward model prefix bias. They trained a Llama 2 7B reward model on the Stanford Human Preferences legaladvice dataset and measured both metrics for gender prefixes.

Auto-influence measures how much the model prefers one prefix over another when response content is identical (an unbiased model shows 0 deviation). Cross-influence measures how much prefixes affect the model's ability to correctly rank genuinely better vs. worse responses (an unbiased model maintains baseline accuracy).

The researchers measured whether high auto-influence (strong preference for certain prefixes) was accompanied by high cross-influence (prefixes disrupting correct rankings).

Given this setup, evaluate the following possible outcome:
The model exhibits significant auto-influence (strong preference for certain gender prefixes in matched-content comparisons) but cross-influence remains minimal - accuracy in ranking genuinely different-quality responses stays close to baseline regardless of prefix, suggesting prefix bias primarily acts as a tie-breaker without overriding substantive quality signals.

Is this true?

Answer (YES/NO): NO